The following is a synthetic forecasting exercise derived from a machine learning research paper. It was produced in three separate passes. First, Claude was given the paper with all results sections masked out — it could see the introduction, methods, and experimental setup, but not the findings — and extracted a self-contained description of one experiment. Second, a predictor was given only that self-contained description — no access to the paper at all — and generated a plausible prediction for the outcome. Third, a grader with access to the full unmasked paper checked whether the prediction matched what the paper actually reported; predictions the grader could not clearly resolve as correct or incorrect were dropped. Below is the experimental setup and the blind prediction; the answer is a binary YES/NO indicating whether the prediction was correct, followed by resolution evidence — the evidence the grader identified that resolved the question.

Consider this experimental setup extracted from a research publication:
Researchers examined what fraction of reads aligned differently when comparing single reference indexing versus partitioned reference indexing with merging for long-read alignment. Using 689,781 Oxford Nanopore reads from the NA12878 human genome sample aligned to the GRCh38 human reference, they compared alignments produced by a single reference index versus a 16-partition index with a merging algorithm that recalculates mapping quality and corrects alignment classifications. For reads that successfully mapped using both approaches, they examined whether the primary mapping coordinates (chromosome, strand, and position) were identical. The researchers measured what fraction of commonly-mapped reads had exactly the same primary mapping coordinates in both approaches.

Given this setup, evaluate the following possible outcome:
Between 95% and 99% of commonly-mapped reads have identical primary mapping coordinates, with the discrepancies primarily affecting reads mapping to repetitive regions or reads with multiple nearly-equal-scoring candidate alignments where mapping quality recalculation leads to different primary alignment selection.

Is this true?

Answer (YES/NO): YES